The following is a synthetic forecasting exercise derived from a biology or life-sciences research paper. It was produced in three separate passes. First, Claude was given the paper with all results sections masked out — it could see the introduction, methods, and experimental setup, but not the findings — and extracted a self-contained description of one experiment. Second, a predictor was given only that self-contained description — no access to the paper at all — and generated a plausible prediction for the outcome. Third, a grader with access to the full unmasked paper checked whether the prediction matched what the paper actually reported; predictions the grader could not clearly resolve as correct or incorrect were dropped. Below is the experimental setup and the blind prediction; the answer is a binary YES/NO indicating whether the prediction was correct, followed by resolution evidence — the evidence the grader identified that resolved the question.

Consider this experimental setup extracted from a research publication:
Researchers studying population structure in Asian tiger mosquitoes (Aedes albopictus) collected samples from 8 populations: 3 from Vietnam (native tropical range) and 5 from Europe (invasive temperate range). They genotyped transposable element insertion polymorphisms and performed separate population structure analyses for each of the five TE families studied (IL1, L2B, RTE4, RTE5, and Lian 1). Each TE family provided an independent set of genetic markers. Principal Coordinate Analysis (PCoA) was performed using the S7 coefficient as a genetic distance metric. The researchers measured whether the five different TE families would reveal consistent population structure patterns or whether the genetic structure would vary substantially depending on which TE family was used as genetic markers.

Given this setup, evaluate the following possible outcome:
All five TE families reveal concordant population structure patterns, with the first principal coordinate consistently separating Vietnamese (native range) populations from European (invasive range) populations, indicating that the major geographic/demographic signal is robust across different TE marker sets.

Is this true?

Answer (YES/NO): NO